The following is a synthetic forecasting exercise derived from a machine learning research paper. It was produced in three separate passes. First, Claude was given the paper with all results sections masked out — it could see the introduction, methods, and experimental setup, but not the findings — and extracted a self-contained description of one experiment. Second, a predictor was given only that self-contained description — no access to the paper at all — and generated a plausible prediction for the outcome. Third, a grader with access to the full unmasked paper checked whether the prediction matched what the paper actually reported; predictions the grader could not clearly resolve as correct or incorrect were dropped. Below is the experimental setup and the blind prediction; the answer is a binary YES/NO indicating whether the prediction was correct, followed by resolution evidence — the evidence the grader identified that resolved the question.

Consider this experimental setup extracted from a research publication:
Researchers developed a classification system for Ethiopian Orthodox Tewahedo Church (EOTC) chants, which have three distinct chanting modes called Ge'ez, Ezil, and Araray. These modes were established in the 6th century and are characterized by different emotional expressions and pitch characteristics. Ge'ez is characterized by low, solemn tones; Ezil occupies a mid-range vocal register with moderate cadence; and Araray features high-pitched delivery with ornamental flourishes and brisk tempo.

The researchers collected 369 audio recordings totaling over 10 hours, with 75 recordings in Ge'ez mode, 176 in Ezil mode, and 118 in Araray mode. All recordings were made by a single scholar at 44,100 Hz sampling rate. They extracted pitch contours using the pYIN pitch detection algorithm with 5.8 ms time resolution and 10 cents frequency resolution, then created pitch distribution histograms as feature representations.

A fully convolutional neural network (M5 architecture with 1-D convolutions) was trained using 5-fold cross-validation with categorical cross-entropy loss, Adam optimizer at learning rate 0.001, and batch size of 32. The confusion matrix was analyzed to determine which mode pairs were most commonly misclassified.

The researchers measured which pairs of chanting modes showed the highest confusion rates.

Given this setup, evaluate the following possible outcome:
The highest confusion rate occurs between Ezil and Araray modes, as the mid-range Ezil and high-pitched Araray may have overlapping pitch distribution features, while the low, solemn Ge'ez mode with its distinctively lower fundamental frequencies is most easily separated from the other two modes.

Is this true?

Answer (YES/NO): YES